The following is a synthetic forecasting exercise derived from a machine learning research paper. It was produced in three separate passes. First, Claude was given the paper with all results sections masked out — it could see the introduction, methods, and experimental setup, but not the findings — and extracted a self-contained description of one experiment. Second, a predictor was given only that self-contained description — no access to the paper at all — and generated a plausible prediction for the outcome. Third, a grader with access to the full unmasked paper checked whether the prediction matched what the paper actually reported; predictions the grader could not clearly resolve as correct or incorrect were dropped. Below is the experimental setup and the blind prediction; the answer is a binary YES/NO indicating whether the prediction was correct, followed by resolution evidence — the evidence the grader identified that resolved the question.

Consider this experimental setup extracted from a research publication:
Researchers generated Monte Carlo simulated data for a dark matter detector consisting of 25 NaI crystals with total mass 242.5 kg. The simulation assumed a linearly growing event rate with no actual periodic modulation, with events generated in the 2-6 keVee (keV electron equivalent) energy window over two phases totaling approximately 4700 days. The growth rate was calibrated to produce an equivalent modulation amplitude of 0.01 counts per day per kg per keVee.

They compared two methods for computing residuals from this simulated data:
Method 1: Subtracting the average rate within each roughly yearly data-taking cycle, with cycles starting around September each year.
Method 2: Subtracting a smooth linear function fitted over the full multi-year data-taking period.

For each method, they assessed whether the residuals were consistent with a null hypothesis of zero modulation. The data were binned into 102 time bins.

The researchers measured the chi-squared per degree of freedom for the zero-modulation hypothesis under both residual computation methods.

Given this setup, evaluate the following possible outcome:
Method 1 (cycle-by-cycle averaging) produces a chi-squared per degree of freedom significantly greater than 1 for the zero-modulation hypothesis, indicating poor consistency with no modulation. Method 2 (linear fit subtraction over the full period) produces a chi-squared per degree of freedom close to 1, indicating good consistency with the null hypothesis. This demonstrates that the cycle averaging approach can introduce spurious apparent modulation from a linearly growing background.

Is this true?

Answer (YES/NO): YES